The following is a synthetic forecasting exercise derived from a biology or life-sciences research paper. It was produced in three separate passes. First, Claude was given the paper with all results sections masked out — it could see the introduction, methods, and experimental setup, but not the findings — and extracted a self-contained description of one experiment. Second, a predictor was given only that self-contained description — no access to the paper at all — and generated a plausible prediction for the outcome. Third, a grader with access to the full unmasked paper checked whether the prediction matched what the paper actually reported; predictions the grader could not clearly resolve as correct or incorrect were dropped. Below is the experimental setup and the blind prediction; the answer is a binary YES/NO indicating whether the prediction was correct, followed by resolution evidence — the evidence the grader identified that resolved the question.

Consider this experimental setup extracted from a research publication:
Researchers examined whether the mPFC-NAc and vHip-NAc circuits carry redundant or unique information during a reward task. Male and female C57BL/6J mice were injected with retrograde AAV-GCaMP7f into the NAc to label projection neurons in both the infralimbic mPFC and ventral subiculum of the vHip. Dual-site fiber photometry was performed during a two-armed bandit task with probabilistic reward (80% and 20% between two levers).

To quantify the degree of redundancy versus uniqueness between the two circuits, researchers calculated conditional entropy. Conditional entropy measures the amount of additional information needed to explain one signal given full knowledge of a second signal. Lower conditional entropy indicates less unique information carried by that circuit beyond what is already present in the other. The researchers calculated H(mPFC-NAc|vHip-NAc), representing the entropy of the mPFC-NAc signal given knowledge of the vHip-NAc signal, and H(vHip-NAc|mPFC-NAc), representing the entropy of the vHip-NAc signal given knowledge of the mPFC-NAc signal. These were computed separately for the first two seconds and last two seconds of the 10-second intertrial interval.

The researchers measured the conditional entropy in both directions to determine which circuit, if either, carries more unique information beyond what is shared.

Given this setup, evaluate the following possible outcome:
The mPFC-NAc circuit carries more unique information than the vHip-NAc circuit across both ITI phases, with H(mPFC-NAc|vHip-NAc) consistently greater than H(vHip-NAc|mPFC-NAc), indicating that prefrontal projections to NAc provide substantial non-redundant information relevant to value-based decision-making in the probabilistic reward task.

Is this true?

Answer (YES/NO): NO